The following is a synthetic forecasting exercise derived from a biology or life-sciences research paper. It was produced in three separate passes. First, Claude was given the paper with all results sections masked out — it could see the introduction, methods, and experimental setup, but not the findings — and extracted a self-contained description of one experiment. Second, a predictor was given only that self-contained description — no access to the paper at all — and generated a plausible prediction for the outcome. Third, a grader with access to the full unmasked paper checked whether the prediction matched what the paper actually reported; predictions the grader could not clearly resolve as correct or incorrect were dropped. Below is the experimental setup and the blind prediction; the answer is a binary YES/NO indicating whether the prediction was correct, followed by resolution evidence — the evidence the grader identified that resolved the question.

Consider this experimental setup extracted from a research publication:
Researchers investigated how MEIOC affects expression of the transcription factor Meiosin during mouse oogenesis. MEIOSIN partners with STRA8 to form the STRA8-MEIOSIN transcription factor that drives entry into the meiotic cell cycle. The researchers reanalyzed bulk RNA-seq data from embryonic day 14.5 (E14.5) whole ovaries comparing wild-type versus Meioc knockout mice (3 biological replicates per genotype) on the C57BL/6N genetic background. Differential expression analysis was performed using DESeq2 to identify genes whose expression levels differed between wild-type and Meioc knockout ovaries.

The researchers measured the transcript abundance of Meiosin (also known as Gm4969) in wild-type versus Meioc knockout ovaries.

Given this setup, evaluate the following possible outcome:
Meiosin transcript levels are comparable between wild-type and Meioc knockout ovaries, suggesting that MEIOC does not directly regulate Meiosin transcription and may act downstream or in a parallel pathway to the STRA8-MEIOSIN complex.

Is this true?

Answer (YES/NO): NO